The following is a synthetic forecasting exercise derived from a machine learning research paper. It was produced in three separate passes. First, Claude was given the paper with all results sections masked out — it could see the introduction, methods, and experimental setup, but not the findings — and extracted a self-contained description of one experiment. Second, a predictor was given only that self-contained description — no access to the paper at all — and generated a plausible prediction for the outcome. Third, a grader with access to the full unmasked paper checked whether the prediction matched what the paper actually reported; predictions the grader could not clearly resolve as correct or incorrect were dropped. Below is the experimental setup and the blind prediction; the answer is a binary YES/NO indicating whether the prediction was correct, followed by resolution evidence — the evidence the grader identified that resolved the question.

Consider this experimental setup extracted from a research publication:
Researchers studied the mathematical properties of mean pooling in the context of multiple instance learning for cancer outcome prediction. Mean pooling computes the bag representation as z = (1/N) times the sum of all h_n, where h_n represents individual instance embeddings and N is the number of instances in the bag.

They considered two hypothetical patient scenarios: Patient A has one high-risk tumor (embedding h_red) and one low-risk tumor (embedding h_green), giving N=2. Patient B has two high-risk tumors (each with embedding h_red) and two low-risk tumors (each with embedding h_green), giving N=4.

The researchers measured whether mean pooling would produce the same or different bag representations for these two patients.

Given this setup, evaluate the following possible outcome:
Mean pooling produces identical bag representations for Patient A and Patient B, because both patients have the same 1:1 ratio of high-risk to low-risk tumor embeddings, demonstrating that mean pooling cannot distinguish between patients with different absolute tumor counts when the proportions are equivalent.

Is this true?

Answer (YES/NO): YES